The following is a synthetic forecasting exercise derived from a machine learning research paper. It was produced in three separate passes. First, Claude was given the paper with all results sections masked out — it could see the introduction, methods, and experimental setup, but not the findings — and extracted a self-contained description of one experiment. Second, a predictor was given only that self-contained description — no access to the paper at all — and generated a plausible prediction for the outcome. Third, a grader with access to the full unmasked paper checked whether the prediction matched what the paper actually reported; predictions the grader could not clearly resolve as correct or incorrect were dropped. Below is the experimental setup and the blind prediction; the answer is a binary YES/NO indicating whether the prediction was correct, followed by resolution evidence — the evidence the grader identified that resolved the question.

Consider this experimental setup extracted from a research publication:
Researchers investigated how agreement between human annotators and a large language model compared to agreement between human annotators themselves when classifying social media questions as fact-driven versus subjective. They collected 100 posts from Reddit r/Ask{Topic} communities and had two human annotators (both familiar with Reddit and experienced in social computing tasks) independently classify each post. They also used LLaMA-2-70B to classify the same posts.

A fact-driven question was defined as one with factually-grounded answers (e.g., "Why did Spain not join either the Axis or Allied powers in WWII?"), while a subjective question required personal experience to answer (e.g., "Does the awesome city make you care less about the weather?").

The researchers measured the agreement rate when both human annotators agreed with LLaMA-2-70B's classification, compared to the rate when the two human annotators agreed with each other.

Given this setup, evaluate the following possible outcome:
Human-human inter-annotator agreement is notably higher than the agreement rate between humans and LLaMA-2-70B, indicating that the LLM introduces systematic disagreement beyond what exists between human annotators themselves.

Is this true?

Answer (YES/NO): YES